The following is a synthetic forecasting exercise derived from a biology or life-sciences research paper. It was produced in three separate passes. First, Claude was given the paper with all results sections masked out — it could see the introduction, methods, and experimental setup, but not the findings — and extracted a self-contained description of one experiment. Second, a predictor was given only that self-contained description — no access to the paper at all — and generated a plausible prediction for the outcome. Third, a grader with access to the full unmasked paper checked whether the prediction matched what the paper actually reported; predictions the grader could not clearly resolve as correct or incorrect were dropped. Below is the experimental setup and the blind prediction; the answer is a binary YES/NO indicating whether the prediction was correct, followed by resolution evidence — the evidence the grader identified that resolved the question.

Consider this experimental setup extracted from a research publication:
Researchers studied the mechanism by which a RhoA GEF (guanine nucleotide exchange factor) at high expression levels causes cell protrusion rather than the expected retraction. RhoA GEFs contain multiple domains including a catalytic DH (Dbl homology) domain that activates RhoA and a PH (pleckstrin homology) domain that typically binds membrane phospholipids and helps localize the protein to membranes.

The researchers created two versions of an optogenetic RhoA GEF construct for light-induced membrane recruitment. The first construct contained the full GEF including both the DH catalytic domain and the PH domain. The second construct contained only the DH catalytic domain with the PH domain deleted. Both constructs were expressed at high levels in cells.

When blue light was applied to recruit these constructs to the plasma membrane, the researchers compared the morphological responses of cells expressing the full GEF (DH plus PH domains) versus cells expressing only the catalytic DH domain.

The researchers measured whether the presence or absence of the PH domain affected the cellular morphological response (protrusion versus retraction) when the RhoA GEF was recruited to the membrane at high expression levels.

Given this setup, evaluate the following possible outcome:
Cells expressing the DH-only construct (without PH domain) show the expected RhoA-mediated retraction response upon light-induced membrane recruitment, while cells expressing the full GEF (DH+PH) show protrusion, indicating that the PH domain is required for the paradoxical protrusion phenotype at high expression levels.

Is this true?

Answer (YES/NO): NO